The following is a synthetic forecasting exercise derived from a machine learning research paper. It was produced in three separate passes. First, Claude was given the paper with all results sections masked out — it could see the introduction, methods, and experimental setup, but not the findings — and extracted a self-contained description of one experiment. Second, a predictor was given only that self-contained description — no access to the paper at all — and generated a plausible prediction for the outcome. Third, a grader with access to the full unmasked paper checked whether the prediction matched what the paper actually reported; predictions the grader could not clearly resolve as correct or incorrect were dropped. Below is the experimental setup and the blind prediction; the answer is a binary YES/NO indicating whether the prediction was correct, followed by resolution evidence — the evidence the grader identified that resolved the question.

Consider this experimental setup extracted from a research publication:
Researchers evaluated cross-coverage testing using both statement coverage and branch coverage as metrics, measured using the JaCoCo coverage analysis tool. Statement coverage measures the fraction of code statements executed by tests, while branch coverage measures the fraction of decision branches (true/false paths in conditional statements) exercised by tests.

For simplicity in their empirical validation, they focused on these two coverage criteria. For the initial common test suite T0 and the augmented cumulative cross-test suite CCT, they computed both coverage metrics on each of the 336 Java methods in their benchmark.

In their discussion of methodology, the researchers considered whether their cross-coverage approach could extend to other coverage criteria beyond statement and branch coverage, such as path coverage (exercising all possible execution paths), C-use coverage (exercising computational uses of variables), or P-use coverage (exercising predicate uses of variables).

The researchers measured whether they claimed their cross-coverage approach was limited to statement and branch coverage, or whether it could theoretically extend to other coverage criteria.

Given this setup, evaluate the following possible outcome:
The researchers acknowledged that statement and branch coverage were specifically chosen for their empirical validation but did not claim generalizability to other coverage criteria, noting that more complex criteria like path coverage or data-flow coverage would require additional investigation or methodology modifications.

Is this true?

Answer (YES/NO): NO